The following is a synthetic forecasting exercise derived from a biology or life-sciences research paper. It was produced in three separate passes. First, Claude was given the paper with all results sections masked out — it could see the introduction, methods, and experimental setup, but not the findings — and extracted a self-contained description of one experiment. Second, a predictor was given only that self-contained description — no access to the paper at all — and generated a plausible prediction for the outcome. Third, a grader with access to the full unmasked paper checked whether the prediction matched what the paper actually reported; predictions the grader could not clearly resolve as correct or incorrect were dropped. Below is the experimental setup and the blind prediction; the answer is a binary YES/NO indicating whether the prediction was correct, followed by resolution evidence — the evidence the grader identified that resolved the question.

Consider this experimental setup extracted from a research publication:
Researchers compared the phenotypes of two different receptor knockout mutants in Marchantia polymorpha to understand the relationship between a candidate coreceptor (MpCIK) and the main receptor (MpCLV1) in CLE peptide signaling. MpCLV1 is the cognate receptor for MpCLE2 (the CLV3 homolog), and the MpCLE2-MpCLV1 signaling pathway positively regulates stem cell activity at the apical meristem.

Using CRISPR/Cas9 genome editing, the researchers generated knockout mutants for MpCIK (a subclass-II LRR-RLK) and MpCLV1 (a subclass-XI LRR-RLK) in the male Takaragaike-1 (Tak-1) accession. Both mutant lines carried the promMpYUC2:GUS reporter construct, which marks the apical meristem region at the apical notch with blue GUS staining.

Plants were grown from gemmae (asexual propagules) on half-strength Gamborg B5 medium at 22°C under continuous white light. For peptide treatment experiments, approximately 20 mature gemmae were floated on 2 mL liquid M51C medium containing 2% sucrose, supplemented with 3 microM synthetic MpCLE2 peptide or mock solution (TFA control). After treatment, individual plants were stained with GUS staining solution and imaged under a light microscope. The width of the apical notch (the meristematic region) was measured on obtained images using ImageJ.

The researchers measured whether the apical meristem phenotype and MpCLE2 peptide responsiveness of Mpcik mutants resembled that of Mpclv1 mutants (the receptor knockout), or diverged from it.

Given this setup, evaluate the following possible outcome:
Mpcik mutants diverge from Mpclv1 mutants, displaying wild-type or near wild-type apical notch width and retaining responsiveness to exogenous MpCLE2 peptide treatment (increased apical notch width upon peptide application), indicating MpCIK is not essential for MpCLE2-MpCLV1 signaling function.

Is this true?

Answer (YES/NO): NO